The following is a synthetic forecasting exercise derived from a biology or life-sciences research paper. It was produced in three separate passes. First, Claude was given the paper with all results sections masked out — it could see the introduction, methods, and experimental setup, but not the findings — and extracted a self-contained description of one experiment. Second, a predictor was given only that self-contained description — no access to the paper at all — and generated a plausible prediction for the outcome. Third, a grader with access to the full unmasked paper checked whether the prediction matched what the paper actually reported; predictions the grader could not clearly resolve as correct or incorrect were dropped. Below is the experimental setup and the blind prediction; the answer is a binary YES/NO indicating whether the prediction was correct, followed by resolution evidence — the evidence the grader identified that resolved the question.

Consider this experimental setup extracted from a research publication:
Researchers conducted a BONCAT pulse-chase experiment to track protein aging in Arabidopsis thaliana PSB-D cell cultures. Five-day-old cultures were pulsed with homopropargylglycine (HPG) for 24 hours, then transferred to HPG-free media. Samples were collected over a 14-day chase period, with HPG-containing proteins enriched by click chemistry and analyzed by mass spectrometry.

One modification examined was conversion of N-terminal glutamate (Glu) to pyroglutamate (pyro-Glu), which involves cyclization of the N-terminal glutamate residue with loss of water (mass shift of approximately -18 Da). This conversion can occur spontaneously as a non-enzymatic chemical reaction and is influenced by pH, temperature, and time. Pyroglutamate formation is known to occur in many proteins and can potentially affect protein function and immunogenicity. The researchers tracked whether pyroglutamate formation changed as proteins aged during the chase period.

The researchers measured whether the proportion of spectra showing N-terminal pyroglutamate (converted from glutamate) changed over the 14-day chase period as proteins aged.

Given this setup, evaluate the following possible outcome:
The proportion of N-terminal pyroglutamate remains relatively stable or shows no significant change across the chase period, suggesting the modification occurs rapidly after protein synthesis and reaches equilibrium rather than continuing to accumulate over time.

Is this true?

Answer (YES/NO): NO